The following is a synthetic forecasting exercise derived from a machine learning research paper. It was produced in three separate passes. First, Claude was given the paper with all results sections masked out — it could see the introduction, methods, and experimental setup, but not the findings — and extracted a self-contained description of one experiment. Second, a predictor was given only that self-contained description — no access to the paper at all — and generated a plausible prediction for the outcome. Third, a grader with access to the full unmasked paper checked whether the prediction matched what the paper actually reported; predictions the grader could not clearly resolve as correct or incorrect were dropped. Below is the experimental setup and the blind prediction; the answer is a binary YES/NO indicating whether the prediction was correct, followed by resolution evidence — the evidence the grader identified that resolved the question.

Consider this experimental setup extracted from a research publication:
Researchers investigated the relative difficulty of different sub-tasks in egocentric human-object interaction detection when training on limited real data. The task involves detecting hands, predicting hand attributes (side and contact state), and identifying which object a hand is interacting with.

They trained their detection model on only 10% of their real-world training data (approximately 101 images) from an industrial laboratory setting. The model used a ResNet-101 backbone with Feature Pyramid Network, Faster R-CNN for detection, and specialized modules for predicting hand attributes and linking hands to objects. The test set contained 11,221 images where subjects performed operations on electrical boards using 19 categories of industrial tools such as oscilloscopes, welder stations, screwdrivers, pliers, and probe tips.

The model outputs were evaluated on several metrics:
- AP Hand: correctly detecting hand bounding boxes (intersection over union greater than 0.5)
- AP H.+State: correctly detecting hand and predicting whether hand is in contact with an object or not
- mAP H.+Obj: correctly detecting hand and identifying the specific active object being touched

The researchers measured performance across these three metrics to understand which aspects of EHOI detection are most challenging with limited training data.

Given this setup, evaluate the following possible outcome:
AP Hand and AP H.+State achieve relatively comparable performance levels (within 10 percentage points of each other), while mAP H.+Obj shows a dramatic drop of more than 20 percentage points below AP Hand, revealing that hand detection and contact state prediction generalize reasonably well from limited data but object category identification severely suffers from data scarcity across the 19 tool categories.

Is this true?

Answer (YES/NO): NO